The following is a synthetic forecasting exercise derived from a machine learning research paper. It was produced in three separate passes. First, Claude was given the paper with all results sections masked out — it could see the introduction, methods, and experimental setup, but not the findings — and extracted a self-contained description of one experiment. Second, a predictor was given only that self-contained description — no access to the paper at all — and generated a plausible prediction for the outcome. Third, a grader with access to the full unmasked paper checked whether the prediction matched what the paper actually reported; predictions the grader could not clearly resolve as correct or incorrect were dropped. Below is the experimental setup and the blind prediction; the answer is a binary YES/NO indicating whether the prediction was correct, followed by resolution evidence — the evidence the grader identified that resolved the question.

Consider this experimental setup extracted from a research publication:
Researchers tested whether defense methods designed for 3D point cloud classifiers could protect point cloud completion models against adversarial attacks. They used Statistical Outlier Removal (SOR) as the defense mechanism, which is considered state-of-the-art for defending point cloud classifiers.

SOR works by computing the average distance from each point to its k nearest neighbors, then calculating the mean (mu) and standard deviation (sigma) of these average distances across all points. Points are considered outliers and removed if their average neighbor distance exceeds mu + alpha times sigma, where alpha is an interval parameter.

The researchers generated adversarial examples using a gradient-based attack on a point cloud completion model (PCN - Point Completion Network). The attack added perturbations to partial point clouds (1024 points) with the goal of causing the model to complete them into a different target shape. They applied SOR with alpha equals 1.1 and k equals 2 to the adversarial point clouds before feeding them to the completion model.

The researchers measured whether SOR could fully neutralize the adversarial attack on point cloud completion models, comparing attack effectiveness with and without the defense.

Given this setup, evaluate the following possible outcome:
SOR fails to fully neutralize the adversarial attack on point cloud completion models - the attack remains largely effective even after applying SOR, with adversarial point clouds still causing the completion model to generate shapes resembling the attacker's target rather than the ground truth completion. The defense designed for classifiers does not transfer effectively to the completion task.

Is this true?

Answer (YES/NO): NO